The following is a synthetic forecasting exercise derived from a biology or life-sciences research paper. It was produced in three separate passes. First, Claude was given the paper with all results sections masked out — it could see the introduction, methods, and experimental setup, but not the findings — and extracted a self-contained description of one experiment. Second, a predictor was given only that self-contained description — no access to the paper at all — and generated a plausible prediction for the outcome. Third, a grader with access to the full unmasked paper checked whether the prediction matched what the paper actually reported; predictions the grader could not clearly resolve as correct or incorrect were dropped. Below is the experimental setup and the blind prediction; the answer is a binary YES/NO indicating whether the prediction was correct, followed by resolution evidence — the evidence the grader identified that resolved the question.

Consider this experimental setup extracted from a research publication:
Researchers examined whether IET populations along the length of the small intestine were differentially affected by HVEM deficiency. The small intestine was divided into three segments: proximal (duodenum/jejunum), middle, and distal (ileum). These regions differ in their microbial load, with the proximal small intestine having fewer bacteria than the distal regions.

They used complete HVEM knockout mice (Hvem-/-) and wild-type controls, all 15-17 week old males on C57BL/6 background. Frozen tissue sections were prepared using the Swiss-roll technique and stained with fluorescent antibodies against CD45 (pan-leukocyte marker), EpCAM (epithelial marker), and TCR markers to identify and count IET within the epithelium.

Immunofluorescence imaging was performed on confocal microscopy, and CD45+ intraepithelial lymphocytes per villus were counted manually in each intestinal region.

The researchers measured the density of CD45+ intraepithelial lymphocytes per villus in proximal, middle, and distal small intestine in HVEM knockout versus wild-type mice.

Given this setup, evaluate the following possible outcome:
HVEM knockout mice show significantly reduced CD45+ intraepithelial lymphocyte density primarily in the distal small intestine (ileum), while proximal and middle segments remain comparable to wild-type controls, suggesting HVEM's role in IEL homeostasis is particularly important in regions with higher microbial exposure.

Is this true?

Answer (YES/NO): NO